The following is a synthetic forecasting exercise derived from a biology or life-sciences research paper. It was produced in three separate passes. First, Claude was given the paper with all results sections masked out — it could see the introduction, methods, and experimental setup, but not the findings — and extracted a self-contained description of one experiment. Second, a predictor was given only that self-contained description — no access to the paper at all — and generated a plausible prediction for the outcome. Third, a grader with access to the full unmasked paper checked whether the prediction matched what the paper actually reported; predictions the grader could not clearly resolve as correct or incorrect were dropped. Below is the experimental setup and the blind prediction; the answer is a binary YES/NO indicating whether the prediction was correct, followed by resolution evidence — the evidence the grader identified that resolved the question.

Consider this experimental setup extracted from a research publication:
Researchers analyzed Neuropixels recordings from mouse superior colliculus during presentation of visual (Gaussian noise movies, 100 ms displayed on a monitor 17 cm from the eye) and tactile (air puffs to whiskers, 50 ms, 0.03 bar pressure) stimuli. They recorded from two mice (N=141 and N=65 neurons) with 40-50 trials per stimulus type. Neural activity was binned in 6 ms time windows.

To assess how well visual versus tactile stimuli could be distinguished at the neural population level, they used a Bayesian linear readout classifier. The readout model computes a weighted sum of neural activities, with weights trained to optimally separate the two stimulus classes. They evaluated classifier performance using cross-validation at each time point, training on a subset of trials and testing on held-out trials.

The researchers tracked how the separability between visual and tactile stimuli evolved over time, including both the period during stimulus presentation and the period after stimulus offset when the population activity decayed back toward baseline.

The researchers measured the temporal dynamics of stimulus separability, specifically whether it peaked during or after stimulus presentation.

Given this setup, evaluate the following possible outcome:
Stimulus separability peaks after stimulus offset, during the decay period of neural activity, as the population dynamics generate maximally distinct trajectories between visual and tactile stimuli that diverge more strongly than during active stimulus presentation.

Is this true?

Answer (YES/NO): NO